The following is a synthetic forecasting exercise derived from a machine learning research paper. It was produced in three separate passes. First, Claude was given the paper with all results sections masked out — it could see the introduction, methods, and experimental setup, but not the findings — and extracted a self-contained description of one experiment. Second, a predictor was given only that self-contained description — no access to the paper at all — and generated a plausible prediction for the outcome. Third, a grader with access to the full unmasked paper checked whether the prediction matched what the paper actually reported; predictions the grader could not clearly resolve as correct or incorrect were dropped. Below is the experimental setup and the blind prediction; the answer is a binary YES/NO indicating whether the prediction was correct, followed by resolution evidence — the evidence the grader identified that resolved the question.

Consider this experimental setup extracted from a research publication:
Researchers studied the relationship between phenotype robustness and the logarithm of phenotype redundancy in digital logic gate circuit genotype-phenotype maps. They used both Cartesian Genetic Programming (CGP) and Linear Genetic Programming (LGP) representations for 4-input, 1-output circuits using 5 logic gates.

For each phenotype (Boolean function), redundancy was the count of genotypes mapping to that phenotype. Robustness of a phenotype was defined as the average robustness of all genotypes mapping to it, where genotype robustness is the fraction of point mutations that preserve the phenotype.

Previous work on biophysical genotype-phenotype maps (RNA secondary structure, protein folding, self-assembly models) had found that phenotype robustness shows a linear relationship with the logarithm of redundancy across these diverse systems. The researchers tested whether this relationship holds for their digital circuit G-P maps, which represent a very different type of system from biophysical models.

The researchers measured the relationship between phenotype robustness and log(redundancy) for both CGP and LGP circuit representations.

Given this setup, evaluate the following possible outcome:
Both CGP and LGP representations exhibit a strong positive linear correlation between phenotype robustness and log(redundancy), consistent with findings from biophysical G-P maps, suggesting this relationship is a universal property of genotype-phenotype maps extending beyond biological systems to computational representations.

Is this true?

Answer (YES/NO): YES